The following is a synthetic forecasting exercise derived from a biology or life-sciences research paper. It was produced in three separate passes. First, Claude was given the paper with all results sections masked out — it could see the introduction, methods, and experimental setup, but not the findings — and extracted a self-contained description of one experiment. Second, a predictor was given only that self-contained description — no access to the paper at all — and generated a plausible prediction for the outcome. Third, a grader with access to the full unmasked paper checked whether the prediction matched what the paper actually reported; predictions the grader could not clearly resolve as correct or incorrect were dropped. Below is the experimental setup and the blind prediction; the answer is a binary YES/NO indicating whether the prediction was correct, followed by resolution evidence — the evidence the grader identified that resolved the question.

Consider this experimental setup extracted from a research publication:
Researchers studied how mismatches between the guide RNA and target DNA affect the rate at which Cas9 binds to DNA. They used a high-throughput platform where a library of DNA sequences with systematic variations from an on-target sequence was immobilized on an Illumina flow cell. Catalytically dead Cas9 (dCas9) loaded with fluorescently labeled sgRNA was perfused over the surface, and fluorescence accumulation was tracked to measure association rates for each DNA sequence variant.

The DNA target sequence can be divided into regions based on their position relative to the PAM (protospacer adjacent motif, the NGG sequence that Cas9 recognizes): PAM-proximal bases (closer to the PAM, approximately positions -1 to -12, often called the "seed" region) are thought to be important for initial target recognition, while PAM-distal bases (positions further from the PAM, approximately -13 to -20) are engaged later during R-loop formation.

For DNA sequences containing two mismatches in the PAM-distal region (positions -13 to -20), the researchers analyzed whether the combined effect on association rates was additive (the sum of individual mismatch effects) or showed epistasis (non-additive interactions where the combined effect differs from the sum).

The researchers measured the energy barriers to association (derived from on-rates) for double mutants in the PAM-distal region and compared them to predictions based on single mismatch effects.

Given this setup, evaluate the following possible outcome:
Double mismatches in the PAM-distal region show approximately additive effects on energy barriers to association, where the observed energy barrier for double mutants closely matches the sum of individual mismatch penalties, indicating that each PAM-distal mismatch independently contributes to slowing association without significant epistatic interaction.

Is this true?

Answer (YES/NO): NO